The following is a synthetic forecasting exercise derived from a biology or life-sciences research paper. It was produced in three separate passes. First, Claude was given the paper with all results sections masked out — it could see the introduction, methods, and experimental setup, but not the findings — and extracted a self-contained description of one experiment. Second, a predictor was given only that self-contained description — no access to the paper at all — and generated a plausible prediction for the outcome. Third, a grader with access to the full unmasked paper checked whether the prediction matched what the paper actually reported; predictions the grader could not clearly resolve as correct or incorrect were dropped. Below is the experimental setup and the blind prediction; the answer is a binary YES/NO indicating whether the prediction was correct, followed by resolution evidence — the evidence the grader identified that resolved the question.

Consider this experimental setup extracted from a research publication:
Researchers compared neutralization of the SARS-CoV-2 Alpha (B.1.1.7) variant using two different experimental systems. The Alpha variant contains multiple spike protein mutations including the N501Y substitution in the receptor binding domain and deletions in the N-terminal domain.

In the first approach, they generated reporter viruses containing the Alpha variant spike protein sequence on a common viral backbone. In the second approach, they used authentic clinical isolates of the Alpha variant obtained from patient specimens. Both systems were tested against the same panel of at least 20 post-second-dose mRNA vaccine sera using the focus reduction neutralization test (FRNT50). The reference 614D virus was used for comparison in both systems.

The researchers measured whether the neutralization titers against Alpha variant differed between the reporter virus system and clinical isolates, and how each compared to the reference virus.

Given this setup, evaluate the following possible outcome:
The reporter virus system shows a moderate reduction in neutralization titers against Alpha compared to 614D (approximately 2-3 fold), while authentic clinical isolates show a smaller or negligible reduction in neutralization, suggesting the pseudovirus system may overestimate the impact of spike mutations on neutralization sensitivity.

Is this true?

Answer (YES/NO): NO